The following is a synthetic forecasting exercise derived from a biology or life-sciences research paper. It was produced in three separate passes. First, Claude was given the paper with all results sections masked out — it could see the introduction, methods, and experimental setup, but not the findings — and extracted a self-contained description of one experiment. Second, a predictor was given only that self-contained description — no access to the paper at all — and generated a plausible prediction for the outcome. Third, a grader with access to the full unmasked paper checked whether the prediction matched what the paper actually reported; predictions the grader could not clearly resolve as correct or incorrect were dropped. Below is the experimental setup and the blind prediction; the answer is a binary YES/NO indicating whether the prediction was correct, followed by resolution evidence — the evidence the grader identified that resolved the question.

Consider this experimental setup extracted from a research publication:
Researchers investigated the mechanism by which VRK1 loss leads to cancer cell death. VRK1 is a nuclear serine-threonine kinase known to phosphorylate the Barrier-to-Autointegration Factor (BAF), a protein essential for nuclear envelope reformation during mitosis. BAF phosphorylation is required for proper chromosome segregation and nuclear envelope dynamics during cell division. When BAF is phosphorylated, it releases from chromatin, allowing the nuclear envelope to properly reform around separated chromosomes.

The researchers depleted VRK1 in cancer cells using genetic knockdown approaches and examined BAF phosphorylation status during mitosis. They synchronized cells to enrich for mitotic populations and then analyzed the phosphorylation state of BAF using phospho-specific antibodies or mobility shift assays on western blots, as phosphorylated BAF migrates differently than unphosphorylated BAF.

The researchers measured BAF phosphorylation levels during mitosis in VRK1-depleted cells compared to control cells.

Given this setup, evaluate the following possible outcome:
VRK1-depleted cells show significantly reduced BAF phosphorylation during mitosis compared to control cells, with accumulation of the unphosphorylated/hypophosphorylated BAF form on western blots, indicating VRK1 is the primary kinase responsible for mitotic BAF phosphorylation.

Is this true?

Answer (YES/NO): YES